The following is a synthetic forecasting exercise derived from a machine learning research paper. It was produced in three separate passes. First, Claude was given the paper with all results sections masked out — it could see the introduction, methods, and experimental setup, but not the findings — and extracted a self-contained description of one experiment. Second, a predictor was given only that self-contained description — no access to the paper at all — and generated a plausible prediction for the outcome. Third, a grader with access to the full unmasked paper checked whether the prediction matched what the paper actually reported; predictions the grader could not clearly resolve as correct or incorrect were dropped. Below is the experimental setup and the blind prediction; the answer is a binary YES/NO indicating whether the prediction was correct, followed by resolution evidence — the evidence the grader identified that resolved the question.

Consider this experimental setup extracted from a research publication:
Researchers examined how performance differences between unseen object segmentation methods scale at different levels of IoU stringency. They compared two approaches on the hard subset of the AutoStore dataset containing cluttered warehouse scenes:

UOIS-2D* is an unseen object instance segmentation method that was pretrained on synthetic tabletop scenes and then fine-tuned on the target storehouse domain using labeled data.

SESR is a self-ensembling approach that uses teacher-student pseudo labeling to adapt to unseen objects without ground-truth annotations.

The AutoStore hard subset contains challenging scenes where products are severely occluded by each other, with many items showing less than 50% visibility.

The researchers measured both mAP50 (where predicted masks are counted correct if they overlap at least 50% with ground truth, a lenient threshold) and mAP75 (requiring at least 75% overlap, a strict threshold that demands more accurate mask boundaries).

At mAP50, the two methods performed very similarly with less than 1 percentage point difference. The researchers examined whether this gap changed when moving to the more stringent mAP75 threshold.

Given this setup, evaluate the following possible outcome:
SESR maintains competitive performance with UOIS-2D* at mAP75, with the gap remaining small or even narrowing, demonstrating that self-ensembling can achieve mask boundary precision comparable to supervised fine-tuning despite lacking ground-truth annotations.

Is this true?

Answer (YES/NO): NO